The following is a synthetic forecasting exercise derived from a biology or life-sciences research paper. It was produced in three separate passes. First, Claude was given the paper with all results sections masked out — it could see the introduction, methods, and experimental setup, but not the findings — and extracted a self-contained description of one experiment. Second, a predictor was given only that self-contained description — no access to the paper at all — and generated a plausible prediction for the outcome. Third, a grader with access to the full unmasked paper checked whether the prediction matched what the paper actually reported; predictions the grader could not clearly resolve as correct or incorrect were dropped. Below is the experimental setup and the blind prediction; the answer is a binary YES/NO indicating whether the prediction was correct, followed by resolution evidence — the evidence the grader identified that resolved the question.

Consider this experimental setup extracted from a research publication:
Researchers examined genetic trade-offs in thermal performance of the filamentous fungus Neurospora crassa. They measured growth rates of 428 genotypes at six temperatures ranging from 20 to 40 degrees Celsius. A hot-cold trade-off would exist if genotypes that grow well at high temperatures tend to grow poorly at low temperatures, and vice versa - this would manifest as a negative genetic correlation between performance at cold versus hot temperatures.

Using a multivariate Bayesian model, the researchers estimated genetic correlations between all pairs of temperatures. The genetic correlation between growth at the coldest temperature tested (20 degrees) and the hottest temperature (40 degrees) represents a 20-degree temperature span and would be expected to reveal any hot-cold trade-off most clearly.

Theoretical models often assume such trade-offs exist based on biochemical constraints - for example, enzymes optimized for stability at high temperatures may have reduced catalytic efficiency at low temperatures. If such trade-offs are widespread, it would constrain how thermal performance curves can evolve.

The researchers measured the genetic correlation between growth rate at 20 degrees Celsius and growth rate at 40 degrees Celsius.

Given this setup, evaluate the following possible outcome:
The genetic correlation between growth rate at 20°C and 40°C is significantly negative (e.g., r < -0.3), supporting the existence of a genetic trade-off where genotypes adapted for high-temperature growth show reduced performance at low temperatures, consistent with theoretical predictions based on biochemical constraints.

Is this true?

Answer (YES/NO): NO